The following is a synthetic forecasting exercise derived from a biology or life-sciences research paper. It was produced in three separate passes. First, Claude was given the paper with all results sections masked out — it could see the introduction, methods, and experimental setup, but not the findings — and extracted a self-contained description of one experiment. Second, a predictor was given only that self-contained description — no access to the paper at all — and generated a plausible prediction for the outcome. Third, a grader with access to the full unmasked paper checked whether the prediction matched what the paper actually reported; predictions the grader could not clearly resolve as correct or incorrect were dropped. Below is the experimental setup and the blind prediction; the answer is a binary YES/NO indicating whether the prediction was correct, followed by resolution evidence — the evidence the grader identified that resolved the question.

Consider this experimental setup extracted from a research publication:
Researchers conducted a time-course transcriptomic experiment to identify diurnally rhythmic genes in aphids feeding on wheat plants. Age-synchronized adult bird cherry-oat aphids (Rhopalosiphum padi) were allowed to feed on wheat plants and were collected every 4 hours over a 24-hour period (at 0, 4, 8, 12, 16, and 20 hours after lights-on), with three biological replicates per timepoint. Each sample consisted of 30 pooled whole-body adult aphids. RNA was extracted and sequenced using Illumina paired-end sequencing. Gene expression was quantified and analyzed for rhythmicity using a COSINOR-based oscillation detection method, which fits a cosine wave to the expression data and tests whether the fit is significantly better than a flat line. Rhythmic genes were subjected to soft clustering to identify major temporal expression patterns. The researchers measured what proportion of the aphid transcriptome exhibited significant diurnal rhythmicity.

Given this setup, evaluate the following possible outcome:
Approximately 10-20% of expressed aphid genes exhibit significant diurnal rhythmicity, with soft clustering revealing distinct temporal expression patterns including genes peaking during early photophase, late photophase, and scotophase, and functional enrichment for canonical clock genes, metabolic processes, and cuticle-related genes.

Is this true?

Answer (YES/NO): NO